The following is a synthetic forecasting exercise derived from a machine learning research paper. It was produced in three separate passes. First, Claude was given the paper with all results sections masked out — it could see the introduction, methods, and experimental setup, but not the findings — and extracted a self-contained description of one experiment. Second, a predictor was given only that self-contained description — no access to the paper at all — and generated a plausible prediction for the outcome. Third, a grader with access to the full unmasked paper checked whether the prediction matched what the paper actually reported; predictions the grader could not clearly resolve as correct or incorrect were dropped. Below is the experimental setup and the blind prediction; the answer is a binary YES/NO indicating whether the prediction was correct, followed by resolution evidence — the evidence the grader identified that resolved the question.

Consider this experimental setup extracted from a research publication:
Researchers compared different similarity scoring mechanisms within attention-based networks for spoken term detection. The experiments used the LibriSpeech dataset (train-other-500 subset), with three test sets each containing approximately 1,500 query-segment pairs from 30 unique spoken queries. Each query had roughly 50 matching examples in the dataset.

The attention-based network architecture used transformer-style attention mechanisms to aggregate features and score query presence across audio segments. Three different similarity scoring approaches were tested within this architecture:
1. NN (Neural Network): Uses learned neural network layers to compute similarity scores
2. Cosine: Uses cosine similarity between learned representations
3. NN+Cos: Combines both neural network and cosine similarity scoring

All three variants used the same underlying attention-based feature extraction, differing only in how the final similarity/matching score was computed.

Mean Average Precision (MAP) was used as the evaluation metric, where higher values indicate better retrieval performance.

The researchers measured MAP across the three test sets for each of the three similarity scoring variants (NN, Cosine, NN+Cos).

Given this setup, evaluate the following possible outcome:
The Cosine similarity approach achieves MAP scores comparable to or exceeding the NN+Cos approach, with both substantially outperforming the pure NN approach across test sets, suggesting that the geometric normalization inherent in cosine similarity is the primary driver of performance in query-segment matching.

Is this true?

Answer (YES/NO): NO